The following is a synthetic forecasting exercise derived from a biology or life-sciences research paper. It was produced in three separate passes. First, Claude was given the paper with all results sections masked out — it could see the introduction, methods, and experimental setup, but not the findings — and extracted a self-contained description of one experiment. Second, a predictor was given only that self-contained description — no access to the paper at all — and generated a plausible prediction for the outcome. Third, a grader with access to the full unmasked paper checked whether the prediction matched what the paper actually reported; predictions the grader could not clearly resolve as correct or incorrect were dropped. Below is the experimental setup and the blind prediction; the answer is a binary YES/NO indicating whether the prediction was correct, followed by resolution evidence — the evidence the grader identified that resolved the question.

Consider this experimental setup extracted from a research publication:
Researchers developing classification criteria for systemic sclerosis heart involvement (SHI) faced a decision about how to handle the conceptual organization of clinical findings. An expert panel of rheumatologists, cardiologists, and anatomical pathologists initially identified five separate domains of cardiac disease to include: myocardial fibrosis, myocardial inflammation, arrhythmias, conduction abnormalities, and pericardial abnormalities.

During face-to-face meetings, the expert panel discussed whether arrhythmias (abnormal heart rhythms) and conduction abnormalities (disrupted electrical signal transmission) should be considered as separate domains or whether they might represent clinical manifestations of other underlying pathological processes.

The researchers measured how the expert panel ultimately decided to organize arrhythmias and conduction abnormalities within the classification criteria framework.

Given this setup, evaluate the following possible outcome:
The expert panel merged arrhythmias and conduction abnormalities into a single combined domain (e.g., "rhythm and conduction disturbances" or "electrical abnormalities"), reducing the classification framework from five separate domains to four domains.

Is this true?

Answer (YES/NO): NO